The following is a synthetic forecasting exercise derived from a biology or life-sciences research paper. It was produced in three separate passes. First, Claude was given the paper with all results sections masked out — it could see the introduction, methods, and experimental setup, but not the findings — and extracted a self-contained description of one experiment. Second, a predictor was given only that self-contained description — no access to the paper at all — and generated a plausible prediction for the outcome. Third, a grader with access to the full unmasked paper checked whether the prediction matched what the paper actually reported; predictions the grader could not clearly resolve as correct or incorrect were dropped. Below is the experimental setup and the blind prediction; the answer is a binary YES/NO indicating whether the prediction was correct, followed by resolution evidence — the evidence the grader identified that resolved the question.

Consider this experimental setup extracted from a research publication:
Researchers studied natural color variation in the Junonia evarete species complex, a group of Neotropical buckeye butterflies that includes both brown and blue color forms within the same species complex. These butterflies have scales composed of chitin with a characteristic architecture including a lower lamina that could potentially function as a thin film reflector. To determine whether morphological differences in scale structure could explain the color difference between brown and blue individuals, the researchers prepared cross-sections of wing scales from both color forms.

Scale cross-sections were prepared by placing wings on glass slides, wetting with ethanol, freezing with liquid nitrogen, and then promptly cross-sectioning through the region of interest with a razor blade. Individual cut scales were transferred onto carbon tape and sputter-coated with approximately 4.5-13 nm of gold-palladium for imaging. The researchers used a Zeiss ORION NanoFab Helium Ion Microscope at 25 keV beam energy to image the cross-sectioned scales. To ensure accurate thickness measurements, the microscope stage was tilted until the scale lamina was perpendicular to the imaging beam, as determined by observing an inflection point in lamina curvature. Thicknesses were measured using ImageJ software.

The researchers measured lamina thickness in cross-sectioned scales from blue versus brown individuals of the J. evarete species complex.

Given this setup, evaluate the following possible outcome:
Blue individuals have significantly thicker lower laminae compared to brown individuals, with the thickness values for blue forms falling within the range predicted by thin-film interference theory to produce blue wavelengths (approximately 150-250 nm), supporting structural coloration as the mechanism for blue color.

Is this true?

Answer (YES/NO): YES